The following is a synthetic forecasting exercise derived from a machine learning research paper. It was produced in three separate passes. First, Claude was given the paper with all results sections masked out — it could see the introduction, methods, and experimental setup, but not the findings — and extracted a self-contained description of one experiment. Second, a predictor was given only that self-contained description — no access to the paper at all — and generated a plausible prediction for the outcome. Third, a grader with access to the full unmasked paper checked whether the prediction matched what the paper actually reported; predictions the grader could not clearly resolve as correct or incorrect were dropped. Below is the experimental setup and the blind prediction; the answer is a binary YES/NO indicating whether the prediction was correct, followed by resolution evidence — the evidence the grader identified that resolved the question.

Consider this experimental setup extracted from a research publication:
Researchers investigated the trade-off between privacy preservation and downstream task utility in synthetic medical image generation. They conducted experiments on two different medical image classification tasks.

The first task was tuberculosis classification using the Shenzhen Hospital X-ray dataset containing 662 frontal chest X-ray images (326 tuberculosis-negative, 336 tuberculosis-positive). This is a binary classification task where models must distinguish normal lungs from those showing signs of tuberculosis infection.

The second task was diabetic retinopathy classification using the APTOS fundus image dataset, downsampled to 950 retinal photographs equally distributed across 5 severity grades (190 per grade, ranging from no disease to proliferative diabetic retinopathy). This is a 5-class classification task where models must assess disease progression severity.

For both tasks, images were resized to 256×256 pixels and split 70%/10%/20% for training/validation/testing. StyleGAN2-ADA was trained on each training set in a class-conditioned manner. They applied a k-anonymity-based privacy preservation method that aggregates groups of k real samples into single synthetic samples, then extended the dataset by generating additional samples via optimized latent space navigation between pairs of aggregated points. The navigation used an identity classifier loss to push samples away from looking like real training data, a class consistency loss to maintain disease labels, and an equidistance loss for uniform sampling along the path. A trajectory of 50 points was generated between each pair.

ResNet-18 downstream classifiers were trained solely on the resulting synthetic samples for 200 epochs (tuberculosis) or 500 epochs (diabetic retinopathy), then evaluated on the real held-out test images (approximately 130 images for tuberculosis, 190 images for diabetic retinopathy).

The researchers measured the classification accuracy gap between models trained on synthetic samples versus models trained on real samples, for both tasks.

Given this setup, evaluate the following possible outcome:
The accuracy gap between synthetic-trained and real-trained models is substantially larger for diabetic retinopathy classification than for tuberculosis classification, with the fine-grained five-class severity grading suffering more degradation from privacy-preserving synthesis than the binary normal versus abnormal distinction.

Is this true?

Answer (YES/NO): YES